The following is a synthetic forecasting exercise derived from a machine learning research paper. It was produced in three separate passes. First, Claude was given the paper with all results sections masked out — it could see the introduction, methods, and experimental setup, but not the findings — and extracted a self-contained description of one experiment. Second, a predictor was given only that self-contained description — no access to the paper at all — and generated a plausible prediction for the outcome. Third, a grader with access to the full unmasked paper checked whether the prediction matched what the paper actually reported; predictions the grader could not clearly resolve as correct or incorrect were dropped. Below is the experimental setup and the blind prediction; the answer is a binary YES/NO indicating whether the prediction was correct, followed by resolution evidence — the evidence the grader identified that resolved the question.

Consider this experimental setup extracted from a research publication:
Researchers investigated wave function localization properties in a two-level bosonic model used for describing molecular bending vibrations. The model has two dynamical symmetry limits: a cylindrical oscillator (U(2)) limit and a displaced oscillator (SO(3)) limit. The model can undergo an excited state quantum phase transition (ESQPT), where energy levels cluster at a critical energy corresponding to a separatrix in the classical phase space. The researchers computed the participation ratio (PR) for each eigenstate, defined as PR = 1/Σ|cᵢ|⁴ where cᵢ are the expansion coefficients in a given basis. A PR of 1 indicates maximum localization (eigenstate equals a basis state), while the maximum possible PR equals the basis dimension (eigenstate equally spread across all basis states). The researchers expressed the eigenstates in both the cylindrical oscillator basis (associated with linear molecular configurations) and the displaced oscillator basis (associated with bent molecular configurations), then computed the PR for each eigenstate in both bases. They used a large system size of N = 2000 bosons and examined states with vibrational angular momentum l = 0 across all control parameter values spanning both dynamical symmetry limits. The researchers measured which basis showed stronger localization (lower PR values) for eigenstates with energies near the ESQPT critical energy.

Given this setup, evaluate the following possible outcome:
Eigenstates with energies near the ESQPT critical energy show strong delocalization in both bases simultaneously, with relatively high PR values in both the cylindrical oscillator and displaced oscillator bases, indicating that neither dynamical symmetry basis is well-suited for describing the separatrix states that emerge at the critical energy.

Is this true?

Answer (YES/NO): NO